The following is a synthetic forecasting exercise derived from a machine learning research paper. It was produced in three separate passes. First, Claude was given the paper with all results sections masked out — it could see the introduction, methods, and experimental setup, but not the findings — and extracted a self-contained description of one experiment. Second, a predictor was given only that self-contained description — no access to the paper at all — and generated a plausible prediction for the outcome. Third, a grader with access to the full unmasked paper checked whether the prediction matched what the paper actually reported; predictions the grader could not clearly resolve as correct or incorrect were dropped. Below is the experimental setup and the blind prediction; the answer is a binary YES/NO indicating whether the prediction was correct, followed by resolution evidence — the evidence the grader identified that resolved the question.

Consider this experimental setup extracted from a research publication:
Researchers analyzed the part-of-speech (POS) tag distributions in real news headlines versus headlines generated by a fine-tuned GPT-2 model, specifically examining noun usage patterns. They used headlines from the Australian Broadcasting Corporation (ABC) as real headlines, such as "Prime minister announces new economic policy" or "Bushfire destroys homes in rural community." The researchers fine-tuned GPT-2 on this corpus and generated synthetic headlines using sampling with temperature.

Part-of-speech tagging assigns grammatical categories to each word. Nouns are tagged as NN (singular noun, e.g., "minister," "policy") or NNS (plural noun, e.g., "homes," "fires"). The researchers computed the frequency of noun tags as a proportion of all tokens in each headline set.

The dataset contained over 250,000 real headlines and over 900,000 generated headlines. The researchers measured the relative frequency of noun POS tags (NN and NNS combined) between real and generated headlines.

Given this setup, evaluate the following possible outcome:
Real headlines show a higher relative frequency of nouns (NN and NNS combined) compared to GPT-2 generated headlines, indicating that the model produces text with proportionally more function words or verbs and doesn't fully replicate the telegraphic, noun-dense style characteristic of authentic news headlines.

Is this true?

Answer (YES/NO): YES